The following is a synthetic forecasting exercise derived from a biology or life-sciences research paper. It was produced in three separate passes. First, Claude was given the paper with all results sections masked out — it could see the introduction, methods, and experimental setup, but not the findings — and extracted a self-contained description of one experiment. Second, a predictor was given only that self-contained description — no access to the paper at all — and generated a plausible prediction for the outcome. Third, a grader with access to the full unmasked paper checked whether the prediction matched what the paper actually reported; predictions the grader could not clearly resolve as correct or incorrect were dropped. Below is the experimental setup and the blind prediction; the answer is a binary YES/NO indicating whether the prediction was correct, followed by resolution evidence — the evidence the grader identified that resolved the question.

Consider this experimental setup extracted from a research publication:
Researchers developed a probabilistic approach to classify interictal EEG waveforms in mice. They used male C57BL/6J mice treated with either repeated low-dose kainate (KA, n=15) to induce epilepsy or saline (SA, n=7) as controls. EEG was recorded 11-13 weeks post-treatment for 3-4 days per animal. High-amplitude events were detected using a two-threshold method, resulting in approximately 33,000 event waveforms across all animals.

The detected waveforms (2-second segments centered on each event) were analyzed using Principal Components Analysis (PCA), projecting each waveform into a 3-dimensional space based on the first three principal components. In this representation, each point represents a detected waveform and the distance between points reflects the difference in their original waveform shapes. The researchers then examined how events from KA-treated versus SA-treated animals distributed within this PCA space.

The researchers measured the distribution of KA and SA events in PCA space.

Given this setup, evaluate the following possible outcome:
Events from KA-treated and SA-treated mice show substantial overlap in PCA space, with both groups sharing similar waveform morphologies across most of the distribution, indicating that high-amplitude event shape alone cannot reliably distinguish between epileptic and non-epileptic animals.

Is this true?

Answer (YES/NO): NO